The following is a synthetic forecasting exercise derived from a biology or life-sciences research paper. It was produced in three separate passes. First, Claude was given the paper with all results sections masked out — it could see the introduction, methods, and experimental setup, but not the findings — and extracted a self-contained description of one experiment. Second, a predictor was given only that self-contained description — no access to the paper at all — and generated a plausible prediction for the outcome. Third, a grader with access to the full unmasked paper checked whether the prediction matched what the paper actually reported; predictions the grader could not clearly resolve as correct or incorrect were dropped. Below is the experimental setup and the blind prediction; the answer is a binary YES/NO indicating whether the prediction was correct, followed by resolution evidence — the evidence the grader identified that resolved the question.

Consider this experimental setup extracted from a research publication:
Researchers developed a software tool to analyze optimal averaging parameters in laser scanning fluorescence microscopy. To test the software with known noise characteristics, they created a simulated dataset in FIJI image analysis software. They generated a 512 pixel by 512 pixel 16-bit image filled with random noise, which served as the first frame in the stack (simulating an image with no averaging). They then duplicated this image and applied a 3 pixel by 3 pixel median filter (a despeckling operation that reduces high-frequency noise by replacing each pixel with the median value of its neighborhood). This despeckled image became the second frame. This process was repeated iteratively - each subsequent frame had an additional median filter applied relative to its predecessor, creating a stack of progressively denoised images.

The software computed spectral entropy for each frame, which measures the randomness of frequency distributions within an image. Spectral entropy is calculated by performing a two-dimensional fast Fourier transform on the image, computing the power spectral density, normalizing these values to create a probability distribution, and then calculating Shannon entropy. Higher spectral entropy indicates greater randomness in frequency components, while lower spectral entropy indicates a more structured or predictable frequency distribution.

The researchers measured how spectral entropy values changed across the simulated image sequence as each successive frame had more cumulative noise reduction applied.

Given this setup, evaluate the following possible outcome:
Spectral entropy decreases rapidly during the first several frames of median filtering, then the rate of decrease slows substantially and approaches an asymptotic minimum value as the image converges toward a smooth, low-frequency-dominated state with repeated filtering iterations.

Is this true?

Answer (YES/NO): YES